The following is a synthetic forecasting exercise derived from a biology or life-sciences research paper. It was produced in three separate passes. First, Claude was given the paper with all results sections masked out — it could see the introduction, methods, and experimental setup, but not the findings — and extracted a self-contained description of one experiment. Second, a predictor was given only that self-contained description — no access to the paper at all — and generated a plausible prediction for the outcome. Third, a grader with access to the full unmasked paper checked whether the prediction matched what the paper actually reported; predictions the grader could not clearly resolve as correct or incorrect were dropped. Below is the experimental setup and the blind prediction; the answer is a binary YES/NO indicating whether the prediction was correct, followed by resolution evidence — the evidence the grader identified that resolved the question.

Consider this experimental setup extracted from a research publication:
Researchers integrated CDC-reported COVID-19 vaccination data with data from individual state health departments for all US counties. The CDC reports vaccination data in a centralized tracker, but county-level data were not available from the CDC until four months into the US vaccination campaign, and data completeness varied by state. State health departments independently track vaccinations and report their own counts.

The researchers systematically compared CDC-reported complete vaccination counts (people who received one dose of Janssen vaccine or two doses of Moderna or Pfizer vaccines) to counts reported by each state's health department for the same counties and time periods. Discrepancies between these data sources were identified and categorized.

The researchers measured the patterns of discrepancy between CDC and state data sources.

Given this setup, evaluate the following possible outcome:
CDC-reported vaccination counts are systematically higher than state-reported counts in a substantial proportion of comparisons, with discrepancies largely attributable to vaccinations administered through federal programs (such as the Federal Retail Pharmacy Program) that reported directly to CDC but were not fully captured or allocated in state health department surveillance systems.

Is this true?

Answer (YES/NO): NO